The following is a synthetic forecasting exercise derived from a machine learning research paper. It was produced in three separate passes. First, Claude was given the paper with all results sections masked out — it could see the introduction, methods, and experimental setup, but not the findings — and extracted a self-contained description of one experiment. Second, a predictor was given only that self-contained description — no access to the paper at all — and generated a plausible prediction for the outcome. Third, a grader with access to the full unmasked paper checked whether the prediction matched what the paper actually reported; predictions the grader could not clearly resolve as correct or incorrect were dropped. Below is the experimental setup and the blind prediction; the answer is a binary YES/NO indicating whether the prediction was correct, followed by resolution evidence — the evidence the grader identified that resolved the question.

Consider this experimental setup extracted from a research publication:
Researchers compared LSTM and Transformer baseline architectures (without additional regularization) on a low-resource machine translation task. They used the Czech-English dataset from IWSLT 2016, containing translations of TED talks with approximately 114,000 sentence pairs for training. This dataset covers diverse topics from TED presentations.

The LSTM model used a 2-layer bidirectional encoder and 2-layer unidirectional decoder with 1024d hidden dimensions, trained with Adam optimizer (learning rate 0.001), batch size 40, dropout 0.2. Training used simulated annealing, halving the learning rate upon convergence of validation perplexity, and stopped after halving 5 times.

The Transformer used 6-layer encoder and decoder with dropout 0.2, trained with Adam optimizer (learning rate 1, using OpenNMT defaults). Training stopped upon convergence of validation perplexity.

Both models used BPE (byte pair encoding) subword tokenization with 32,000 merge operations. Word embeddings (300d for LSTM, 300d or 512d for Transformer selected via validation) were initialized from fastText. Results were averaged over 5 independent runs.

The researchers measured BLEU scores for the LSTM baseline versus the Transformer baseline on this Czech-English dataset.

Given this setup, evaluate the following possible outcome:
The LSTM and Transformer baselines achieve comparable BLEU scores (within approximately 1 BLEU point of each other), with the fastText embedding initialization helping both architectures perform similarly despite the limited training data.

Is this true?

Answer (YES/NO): NO